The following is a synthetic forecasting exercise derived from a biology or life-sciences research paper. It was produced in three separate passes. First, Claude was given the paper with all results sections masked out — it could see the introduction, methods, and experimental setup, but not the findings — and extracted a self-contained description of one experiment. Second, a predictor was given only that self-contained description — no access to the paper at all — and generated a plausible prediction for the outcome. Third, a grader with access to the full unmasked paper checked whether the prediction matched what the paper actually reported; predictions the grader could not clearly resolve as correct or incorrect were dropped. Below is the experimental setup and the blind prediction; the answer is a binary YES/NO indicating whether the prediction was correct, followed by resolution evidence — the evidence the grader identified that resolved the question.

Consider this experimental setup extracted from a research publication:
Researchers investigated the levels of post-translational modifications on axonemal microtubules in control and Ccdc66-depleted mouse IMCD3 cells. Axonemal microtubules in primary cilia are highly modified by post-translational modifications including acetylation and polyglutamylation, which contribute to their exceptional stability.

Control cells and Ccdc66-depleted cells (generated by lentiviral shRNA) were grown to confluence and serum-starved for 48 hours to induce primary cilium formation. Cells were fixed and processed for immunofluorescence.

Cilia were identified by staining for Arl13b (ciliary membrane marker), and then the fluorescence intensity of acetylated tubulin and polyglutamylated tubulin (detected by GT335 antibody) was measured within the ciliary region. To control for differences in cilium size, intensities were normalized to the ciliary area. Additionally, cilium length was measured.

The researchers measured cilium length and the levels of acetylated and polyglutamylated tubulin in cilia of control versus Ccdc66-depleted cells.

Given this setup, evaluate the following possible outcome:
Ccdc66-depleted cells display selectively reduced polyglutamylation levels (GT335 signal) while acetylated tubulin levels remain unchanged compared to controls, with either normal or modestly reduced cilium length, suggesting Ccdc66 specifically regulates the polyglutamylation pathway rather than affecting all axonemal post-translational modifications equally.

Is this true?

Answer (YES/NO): NO